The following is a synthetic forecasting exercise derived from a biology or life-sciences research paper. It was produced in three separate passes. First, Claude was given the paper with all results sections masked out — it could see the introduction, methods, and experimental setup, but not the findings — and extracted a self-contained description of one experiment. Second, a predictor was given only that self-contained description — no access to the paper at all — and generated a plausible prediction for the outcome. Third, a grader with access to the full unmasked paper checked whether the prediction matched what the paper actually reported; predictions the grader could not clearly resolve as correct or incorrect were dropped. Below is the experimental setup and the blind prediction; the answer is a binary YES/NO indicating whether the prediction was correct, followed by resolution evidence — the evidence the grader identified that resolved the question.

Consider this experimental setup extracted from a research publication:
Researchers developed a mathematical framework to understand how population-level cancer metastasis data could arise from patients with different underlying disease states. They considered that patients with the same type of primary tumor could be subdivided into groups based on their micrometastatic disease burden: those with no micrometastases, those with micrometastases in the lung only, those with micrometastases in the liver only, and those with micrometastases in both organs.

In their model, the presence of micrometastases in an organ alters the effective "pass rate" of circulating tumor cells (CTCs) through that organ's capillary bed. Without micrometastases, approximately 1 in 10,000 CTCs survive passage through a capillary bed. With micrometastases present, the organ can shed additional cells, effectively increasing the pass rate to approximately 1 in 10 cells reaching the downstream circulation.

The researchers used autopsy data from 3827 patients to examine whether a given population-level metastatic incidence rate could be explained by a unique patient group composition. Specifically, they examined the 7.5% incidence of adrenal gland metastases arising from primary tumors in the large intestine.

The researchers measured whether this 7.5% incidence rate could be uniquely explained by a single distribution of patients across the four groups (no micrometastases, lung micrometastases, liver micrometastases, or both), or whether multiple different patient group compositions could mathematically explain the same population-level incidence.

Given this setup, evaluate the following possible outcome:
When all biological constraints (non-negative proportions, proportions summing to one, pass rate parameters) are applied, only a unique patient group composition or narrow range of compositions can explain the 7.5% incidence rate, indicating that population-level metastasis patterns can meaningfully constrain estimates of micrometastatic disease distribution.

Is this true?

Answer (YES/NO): NO